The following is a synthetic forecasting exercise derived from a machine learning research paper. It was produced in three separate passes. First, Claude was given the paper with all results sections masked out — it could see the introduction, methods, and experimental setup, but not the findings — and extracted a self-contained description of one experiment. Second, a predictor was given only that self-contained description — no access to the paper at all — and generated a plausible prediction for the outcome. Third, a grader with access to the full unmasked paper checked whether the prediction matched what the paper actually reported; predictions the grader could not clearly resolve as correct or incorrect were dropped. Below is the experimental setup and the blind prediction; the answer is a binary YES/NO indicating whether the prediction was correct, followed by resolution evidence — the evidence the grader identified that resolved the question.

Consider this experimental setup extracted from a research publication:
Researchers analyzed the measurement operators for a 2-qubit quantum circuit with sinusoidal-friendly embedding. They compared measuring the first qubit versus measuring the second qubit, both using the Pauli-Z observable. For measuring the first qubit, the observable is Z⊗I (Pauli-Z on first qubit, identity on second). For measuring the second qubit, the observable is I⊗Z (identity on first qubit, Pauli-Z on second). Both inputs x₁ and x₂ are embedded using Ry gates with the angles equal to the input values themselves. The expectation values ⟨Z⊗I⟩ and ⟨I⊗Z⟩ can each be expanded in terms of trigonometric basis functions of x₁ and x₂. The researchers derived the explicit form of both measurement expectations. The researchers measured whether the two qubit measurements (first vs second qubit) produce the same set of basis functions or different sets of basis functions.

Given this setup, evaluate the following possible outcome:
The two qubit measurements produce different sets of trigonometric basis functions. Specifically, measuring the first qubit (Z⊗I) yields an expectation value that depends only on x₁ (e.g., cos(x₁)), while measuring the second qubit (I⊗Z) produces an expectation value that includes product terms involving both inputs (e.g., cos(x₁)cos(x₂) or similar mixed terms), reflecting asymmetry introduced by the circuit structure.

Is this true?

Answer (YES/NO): NO